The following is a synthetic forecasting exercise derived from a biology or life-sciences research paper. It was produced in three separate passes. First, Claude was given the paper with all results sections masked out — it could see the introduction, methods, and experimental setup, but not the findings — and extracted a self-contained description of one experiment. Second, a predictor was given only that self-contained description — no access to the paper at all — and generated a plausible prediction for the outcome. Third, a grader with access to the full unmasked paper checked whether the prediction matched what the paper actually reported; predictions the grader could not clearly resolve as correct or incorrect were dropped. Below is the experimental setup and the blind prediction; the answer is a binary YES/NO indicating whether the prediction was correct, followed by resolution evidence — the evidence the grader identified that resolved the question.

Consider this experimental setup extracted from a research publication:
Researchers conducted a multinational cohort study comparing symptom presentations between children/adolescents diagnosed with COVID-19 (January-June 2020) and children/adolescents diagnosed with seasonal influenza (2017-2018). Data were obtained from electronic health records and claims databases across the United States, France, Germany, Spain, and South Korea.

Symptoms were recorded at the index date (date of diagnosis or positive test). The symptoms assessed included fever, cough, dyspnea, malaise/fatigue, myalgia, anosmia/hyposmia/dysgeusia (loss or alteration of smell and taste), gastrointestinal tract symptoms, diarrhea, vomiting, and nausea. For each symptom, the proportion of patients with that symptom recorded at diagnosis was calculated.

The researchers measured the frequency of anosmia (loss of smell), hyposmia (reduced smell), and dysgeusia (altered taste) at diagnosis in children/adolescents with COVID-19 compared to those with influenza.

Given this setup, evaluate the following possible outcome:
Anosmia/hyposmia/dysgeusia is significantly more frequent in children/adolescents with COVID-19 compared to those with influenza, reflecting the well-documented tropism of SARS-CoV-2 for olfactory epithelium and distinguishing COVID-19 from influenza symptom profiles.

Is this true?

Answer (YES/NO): YES